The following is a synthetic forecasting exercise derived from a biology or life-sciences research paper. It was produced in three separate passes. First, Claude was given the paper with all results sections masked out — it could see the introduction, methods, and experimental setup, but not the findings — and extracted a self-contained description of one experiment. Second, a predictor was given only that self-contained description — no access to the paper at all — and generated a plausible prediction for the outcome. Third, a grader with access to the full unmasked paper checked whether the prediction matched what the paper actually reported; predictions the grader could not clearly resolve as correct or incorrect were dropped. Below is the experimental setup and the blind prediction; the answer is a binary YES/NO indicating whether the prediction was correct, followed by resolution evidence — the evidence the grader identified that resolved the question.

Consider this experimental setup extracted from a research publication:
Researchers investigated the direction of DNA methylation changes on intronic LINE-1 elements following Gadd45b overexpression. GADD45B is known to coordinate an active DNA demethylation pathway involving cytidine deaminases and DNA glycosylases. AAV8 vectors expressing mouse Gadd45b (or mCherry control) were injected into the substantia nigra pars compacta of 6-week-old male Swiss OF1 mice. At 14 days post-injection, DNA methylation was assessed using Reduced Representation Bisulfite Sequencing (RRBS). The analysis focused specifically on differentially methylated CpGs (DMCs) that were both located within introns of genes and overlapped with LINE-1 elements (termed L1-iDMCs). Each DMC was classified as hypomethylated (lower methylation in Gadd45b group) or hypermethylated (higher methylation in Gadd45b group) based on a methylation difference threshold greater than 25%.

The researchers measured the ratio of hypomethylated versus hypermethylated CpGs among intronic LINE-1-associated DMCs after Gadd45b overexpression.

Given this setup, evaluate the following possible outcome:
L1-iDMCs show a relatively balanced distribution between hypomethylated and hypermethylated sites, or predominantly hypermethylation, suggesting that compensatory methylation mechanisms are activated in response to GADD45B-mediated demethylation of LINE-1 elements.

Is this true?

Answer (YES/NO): NO